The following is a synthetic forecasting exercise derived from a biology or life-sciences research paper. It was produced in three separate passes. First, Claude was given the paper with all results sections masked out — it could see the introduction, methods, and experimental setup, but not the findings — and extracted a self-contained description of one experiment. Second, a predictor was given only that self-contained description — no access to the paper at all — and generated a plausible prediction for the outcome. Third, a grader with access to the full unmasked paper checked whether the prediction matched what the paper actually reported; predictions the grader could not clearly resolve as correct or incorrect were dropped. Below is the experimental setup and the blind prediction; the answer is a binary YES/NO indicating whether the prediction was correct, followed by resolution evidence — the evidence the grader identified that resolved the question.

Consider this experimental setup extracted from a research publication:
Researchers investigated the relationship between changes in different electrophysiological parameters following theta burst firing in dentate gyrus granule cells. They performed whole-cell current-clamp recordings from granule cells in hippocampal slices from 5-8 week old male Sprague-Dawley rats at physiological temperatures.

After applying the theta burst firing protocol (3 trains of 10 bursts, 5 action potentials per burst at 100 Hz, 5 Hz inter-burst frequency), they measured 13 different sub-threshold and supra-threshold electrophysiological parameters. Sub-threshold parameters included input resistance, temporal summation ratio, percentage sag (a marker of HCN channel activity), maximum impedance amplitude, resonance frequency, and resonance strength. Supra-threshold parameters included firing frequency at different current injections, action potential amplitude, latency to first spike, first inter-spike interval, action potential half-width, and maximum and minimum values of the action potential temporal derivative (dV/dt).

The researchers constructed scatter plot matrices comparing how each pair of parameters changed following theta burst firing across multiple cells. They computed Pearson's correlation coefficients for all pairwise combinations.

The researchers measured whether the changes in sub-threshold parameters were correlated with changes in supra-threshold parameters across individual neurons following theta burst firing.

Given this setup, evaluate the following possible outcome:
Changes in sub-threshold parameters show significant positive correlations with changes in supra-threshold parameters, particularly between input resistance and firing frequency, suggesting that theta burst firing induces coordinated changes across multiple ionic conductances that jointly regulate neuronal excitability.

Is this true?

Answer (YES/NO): NO